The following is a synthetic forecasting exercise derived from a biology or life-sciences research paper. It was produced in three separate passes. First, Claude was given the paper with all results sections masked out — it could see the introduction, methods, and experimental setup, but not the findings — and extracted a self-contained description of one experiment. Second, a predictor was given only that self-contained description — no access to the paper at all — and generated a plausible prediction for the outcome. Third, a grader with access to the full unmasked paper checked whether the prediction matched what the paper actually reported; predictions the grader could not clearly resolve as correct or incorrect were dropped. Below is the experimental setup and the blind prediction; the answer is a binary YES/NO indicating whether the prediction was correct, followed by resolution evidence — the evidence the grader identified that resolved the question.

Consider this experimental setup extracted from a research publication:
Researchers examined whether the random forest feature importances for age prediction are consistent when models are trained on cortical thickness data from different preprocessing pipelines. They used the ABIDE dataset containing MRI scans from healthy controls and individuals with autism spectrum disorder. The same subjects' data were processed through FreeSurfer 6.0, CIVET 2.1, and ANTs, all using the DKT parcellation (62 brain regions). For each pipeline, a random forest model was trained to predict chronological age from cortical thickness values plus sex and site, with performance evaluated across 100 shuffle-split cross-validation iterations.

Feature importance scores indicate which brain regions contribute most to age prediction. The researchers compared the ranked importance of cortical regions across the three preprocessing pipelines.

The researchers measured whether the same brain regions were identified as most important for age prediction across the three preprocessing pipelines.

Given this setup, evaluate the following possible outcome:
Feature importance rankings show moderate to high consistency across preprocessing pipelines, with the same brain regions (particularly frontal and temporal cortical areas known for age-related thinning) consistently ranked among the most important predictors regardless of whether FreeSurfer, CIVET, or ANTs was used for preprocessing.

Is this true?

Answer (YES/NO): NO